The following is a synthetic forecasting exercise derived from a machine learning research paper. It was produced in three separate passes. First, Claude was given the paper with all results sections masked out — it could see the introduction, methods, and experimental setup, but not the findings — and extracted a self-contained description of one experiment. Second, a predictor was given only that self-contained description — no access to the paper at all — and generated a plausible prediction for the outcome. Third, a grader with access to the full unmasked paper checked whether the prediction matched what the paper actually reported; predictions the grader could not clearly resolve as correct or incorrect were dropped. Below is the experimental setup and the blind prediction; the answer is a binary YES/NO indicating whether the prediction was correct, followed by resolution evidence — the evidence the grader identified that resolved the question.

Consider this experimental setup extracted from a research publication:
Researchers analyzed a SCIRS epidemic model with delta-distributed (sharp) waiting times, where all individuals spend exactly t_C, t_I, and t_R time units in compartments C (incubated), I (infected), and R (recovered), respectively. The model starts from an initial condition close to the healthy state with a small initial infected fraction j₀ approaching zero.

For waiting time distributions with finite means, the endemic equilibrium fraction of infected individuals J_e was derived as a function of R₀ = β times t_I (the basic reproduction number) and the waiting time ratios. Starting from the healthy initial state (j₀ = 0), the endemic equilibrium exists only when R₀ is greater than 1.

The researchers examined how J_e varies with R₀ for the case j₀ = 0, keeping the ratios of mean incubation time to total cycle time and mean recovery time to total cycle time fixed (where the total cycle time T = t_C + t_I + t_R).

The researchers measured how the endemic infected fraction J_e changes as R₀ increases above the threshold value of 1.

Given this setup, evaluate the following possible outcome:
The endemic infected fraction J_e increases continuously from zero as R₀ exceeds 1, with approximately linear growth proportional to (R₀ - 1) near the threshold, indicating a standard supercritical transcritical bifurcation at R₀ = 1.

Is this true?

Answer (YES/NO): YES